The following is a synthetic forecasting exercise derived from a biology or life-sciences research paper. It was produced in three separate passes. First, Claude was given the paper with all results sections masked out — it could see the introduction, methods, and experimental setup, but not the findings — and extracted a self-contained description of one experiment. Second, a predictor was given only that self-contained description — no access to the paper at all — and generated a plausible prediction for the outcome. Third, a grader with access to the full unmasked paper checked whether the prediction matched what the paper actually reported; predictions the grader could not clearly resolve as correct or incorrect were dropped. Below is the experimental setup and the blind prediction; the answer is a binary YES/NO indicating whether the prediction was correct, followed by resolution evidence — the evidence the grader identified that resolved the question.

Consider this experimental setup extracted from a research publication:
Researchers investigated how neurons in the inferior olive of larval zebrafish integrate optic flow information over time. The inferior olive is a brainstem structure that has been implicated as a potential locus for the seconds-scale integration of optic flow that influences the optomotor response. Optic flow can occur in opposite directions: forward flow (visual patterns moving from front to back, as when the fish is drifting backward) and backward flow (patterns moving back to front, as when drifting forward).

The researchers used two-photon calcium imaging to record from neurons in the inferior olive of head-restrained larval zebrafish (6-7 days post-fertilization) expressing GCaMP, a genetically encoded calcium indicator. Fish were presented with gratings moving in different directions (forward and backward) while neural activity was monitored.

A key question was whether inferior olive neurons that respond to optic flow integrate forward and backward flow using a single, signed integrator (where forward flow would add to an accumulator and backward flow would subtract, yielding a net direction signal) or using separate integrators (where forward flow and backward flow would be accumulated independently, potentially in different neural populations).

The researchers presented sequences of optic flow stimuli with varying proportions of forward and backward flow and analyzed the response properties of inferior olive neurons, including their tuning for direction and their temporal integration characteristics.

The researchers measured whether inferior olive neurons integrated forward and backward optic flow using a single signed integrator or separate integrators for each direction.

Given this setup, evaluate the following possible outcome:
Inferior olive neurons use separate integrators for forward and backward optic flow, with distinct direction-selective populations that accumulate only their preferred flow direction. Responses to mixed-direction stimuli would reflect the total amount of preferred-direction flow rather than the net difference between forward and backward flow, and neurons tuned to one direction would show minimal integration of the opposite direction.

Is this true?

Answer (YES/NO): YES